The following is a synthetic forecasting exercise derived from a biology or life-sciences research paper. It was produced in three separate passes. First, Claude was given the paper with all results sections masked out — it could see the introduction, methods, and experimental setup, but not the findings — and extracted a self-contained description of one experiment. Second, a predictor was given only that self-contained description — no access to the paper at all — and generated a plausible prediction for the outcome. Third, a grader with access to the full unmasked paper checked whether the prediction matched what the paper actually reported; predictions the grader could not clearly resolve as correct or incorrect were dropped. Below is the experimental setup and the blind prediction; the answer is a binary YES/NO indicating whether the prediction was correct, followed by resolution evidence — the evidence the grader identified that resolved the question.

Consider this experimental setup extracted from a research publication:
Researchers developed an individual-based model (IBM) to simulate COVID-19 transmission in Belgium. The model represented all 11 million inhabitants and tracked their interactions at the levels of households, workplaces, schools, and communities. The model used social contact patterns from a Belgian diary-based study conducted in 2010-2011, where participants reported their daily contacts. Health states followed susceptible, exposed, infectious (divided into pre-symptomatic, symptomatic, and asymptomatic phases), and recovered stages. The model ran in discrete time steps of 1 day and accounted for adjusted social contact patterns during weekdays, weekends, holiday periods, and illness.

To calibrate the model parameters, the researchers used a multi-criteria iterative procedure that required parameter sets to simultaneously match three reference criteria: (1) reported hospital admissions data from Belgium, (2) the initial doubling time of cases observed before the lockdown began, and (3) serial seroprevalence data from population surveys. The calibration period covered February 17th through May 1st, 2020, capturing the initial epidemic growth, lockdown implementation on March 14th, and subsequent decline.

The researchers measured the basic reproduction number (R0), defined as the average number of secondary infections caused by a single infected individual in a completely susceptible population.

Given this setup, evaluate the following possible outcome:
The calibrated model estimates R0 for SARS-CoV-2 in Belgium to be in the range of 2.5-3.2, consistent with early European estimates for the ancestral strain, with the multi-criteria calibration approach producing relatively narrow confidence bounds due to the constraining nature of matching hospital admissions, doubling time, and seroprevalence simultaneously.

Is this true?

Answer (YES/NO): NO